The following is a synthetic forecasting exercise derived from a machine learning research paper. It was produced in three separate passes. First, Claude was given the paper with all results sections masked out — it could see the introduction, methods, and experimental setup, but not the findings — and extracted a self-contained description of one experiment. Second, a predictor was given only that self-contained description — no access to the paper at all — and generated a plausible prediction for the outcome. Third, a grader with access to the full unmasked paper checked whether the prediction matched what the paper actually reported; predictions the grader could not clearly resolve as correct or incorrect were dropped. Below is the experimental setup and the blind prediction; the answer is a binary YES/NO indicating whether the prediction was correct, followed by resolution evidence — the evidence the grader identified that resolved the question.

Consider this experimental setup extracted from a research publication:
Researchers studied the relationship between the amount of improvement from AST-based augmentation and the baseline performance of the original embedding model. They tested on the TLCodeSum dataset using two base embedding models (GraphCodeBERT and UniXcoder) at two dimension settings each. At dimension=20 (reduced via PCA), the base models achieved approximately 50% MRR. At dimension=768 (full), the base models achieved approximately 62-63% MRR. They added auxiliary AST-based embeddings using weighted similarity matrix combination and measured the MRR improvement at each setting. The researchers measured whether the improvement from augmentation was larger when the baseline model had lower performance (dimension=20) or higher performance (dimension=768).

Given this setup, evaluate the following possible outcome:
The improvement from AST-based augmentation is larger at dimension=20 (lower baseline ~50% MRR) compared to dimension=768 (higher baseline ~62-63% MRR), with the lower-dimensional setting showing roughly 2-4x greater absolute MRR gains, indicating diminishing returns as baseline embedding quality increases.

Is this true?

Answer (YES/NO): YES